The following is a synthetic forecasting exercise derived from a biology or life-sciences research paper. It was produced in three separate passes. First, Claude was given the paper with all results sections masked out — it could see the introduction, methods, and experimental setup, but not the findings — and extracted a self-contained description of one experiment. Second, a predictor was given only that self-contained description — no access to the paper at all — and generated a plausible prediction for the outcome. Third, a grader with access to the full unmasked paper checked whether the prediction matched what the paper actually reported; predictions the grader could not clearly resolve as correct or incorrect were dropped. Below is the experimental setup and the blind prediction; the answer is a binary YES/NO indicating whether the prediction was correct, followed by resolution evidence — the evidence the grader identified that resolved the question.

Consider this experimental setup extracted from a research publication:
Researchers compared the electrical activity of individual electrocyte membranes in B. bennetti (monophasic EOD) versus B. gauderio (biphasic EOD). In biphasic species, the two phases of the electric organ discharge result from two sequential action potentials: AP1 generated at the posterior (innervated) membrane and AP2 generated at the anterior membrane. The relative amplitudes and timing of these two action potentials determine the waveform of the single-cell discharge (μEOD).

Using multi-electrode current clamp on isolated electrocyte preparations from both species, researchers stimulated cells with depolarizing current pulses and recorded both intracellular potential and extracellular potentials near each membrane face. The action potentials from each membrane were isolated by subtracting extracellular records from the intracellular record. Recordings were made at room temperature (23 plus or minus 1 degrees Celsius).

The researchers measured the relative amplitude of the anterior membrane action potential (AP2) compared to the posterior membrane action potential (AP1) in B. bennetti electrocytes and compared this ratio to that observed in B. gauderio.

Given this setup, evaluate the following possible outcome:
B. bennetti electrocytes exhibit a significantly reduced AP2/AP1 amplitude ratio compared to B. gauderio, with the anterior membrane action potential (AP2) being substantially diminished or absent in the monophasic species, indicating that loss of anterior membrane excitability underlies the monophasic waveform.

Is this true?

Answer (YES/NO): NO